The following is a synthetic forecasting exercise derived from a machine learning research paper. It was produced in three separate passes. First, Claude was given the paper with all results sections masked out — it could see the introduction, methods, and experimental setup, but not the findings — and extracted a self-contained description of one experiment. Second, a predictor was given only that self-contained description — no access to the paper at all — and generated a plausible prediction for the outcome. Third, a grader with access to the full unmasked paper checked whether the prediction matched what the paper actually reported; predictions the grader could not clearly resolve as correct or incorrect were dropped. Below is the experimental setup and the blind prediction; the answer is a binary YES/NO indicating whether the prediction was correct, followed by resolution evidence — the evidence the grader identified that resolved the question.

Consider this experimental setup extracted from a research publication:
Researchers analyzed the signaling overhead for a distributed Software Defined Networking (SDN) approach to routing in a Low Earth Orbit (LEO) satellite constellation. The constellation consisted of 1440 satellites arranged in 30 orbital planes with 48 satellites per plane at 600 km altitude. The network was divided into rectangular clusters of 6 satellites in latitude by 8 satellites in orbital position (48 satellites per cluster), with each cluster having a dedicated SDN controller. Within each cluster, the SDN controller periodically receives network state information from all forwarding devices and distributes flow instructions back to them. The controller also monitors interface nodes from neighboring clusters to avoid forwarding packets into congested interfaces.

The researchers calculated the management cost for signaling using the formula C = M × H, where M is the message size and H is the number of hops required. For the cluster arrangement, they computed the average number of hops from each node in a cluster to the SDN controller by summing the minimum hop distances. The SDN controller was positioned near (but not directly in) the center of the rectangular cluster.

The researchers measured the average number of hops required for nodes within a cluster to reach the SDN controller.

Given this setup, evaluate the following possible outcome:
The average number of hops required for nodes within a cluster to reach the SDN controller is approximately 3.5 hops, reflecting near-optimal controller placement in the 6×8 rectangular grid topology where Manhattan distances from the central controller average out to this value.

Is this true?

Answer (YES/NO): YES